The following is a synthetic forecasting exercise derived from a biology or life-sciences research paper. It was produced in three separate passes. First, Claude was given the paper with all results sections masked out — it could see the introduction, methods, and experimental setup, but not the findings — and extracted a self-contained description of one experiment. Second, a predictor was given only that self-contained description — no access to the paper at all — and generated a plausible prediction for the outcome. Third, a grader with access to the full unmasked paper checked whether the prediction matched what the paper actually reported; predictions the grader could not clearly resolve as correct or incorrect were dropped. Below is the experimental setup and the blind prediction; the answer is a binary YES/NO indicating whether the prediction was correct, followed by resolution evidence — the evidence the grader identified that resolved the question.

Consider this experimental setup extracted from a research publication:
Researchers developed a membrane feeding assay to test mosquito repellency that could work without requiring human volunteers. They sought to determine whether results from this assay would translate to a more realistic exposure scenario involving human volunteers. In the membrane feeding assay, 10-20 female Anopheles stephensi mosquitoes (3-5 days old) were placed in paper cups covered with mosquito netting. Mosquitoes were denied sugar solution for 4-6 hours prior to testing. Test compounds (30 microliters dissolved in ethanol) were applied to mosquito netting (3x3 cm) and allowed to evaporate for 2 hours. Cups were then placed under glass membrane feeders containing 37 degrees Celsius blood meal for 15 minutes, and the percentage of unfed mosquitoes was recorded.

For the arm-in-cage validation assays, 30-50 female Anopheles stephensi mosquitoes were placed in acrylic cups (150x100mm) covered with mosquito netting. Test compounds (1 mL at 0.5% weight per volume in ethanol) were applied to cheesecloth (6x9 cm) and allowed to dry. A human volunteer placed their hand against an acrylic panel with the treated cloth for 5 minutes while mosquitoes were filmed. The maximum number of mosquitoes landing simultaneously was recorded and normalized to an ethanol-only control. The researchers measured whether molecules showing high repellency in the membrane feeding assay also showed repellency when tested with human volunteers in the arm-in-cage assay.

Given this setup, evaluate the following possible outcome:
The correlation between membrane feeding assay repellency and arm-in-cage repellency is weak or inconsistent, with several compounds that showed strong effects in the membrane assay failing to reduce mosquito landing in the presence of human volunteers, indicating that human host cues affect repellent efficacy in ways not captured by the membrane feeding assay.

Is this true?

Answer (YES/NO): NO